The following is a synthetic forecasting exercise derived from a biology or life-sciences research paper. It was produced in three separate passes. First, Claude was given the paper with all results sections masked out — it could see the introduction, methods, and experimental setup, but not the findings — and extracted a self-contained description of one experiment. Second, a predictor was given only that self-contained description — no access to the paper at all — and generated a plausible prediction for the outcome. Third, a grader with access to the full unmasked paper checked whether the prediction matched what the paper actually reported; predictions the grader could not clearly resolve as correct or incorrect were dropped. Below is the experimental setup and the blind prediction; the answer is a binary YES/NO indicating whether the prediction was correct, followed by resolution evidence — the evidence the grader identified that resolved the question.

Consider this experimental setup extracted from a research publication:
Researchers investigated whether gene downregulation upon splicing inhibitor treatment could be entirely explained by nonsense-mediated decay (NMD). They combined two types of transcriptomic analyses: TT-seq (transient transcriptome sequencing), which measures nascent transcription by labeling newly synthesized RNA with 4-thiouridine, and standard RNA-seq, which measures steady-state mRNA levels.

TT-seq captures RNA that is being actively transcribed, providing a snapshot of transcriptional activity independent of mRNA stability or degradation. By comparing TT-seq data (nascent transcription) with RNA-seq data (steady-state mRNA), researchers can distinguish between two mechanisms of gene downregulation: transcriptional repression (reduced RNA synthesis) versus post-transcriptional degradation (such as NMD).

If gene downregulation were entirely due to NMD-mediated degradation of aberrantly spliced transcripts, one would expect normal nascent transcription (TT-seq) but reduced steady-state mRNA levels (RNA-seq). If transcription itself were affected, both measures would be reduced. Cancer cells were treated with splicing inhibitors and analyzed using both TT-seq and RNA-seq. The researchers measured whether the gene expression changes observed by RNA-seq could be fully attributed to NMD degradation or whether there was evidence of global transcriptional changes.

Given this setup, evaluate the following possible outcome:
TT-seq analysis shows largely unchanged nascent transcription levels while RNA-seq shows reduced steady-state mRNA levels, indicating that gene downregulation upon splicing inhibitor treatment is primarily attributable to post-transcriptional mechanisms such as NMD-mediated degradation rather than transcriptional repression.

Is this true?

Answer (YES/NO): NO